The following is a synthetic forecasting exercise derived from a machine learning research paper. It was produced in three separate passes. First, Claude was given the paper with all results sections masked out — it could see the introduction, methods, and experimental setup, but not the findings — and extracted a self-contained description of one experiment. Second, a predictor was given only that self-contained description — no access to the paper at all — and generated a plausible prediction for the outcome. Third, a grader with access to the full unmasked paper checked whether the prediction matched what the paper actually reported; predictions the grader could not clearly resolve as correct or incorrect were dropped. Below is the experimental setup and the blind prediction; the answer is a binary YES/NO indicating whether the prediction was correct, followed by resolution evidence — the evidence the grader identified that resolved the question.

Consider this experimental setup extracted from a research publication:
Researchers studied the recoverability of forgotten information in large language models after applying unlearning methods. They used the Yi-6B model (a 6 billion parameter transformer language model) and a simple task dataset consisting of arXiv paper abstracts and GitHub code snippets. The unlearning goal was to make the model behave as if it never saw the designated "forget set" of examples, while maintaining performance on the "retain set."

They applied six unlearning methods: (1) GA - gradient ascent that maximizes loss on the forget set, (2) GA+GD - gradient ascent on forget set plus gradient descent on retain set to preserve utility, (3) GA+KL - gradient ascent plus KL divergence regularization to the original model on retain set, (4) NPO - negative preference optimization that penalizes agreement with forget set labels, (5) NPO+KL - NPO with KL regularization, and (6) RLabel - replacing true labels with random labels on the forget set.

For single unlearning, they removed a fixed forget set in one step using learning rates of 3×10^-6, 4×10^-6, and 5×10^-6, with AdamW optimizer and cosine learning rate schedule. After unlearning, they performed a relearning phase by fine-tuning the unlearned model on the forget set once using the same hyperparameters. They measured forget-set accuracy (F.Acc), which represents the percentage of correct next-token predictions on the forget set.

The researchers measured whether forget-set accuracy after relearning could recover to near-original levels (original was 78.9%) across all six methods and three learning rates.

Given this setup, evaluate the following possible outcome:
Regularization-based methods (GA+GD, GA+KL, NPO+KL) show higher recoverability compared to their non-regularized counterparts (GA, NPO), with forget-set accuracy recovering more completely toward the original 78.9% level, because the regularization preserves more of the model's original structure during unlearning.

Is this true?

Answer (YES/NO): NO